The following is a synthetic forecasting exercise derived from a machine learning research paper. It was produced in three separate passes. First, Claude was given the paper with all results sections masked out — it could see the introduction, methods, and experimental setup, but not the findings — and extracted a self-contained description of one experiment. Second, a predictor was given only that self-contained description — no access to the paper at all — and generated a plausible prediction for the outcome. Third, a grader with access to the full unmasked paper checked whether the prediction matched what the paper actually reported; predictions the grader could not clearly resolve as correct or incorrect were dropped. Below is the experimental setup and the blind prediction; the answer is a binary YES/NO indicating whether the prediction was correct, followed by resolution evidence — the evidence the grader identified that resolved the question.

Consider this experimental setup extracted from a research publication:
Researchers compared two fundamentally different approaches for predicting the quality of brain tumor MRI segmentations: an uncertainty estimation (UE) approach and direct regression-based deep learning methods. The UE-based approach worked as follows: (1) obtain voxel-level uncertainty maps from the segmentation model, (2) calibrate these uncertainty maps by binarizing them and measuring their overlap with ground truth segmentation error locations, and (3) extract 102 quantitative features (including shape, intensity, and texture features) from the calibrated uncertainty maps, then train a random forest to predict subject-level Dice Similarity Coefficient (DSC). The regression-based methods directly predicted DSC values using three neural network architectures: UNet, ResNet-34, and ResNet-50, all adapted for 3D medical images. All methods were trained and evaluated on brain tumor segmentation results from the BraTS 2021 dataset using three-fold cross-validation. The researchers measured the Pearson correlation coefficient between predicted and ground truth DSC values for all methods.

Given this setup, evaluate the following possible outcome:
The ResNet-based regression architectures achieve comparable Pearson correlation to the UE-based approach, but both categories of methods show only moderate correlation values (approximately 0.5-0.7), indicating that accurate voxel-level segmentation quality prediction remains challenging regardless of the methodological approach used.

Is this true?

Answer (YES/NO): NO